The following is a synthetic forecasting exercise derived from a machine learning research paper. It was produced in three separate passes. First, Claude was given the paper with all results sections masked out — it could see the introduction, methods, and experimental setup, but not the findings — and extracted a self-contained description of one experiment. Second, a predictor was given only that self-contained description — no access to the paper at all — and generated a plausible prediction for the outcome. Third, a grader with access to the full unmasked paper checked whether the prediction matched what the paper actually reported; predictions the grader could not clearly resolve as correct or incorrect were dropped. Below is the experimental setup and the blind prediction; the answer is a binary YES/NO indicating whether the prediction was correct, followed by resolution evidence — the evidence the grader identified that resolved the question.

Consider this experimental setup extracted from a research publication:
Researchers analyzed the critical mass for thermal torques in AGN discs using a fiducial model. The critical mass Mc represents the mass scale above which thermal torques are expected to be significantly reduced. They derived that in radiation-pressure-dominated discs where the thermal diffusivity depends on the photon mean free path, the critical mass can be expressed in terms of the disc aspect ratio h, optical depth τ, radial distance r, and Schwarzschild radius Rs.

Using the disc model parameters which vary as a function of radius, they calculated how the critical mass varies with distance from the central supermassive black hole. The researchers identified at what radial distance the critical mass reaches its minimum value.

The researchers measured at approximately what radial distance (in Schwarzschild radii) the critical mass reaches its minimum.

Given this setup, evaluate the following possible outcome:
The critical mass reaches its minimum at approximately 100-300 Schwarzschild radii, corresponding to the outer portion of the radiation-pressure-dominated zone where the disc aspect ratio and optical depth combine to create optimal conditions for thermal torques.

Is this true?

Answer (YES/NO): NO